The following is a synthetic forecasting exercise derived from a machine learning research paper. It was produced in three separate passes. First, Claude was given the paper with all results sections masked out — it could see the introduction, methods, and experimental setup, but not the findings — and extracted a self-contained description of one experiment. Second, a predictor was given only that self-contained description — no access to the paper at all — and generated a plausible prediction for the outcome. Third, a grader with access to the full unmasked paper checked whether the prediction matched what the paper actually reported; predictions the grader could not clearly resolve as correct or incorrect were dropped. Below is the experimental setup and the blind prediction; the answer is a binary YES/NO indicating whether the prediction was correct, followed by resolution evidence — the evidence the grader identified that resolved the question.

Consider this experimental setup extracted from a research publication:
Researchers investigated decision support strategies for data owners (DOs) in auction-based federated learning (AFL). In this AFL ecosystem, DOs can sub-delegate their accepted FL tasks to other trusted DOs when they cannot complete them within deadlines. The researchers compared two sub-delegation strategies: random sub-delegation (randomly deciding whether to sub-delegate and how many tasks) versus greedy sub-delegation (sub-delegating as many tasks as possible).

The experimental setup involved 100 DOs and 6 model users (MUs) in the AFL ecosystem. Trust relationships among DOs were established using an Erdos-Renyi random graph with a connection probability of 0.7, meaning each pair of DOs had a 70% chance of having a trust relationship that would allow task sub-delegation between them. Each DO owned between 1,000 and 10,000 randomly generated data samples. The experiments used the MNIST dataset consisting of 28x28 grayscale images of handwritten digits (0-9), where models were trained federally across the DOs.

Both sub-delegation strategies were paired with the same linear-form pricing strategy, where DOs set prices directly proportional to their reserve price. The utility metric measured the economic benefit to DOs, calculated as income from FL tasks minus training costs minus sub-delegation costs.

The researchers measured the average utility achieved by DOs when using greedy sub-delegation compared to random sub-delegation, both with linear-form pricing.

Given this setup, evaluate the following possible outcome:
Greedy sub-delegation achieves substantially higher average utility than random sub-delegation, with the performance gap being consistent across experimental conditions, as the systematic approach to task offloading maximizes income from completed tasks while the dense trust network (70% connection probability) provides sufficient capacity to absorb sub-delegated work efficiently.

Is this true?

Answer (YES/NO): NO